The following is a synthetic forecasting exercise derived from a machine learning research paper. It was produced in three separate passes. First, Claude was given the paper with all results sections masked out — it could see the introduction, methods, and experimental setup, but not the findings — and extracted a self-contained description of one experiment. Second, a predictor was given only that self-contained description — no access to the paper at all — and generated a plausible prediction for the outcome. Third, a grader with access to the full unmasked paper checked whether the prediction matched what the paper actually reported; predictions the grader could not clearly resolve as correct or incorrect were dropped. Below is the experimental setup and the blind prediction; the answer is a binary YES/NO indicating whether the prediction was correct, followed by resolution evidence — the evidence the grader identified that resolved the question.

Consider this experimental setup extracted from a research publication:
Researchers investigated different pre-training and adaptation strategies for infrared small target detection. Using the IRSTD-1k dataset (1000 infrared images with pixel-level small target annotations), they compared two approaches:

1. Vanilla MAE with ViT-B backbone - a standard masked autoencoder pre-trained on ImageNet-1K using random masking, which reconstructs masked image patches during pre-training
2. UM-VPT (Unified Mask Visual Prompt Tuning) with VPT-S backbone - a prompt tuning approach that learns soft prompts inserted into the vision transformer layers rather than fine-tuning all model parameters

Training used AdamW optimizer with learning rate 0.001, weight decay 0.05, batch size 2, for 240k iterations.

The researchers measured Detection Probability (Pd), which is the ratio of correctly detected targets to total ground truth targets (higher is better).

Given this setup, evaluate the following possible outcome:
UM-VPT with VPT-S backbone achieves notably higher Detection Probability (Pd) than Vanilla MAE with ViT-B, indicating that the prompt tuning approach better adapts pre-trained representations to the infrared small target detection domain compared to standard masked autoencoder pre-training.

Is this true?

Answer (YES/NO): YES